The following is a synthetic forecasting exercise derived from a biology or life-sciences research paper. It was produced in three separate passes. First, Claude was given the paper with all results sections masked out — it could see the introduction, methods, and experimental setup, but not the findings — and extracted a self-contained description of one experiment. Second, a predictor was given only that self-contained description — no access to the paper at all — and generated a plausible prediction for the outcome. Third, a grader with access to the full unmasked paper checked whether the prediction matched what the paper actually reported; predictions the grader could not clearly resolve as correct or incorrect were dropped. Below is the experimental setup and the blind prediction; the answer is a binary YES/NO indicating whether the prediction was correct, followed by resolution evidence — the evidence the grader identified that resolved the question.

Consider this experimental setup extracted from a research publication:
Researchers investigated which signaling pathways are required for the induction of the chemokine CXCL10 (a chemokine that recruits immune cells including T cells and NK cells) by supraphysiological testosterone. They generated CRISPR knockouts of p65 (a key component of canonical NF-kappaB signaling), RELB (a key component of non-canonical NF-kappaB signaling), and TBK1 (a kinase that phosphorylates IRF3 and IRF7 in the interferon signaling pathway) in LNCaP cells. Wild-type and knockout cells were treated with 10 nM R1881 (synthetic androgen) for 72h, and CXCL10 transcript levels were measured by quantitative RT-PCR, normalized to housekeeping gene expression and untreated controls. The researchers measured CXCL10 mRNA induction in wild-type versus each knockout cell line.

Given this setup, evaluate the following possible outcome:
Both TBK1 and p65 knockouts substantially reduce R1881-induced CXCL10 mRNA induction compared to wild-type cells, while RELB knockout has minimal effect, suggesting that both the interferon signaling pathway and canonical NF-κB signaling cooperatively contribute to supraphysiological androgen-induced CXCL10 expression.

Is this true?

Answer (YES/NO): NO